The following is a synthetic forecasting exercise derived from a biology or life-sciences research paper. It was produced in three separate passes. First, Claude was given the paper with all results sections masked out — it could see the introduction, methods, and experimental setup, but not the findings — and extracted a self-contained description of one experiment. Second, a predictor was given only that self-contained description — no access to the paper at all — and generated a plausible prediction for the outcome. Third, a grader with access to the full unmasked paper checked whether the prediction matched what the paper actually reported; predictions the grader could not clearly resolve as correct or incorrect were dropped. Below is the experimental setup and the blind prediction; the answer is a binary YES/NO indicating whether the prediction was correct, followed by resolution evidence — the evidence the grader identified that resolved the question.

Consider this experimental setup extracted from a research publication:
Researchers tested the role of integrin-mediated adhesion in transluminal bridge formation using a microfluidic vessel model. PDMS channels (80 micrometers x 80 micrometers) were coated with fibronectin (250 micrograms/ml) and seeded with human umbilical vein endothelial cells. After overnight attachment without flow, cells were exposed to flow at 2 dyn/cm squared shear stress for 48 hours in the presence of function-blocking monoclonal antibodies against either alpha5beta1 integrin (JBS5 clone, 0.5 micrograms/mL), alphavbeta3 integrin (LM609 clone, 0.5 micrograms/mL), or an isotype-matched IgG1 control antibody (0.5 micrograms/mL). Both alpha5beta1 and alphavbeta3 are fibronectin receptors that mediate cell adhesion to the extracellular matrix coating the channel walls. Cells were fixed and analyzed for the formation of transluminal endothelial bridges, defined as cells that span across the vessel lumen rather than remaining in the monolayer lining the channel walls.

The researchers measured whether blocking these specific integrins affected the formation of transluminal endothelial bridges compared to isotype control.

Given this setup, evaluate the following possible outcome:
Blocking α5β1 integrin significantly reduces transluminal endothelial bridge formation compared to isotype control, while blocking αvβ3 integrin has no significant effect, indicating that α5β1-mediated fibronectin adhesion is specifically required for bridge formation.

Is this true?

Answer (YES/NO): NO